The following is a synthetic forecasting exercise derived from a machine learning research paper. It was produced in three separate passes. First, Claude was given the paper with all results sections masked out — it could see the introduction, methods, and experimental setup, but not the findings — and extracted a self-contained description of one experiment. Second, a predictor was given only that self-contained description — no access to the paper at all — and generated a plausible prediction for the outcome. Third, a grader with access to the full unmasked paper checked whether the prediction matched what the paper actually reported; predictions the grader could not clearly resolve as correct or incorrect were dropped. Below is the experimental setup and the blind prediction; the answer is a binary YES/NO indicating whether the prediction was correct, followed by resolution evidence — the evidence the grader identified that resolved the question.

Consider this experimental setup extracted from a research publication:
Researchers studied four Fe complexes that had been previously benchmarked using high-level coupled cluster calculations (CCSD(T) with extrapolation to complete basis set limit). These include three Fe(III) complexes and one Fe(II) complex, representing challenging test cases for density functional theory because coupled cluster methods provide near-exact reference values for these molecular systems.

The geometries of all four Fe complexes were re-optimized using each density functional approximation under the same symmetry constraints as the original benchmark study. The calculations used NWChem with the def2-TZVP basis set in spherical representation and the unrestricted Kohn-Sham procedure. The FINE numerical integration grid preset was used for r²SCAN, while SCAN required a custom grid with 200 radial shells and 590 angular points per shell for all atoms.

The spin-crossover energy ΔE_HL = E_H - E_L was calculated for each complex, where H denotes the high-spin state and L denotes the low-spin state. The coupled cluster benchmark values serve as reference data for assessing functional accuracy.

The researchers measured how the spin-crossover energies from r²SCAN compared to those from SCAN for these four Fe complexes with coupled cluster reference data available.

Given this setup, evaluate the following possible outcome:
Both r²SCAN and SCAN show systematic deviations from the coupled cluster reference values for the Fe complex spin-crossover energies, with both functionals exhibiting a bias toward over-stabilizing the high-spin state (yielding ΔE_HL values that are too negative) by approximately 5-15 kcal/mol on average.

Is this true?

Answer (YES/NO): NO